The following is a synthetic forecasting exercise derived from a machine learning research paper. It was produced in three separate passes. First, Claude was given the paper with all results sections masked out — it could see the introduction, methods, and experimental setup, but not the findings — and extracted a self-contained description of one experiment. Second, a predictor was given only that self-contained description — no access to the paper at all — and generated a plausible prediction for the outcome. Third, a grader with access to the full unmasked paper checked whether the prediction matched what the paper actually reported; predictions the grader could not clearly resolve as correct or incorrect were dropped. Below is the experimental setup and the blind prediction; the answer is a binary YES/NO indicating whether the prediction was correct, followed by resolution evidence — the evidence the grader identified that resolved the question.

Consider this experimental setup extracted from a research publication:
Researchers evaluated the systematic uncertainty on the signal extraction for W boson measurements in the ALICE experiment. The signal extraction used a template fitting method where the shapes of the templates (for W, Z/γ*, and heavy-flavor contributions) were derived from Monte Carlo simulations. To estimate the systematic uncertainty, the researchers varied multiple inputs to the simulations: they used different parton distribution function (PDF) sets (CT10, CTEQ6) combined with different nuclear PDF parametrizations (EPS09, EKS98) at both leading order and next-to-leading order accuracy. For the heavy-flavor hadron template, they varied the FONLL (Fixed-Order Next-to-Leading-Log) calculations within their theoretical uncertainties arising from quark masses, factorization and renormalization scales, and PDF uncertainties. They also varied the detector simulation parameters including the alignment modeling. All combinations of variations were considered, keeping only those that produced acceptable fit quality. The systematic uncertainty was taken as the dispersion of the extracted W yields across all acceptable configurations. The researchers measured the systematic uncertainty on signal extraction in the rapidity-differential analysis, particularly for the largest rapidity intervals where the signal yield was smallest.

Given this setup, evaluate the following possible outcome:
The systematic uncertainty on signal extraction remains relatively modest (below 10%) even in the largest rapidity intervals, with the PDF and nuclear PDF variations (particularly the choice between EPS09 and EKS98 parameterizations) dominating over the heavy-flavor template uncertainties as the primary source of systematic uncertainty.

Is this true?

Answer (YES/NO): NO